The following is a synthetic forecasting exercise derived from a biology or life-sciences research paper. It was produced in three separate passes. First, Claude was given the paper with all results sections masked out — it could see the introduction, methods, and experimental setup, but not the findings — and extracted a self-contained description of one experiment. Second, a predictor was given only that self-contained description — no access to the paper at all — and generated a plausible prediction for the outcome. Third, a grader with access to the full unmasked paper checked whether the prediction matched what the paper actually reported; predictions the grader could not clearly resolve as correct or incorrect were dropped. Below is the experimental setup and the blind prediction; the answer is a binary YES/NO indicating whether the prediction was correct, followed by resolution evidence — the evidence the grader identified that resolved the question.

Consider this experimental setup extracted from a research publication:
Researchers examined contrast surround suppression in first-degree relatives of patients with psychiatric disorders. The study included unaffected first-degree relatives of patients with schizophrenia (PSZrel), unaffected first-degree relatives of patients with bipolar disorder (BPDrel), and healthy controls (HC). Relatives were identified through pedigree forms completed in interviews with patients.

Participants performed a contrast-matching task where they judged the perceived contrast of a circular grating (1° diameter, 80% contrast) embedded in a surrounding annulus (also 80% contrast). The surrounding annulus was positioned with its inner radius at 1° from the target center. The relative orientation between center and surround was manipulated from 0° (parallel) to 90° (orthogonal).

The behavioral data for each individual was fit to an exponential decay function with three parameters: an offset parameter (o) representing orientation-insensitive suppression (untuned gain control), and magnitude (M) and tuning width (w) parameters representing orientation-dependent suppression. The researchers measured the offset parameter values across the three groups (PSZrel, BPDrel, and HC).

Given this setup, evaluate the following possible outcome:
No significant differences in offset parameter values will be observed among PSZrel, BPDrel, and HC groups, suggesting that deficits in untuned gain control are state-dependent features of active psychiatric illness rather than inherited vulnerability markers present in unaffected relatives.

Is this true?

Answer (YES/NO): NO